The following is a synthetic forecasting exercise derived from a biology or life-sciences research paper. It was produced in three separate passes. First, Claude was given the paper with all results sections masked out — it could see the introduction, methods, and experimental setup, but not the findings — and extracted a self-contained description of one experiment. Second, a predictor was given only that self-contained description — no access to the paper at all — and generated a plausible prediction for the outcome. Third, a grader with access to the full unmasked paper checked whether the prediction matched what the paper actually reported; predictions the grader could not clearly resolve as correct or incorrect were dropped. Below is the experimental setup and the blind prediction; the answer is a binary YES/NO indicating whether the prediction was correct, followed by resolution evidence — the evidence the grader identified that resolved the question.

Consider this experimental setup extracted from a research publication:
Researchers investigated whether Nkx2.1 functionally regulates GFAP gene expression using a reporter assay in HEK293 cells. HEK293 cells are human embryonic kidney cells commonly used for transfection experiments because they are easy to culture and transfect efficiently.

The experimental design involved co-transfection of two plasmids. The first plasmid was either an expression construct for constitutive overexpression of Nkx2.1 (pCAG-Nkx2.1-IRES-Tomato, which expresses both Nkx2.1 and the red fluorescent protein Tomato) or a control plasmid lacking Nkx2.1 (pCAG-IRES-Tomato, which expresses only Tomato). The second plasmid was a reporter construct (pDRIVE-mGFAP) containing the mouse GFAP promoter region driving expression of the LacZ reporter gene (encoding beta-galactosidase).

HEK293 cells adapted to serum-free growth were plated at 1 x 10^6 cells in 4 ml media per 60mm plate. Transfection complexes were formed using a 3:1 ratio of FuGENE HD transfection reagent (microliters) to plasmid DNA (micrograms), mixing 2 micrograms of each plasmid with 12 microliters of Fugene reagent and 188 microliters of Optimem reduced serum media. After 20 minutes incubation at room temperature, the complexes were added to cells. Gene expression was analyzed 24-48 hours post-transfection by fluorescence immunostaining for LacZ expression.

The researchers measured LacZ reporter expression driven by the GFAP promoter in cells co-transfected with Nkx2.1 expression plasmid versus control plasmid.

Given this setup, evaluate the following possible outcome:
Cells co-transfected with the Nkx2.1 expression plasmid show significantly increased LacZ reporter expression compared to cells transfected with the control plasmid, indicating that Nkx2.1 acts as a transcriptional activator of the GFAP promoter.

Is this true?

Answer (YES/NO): YES